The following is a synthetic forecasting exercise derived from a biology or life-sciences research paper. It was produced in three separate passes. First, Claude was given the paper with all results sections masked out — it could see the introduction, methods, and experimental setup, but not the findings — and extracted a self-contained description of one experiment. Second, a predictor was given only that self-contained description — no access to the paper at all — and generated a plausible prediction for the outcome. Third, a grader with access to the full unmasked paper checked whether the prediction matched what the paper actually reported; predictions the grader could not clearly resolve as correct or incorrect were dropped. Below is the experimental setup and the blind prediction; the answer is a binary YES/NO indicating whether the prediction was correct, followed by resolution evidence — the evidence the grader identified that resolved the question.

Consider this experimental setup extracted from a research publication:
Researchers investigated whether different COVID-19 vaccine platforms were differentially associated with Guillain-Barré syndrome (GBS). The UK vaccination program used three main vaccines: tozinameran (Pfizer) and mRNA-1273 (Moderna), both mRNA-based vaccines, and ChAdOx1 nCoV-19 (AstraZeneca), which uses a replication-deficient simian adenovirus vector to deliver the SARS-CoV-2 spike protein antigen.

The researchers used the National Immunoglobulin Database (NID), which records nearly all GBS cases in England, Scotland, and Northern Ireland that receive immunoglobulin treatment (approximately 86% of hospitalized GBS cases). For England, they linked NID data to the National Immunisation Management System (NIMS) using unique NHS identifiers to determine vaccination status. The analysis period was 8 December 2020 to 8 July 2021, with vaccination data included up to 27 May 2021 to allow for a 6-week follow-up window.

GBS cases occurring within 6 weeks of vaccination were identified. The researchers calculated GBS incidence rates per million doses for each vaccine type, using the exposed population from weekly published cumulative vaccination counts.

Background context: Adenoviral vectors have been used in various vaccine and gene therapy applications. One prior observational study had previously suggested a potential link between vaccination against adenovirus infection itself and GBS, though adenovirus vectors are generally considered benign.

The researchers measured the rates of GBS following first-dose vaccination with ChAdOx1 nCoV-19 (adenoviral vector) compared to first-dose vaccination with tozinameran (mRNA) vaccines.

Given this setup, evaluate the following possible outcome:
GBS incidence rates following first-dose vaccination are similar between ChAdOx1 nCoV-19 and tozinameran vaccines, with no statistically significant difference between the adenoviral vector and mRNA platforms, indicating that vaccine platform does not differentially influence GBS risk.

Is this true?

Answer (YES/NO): NO